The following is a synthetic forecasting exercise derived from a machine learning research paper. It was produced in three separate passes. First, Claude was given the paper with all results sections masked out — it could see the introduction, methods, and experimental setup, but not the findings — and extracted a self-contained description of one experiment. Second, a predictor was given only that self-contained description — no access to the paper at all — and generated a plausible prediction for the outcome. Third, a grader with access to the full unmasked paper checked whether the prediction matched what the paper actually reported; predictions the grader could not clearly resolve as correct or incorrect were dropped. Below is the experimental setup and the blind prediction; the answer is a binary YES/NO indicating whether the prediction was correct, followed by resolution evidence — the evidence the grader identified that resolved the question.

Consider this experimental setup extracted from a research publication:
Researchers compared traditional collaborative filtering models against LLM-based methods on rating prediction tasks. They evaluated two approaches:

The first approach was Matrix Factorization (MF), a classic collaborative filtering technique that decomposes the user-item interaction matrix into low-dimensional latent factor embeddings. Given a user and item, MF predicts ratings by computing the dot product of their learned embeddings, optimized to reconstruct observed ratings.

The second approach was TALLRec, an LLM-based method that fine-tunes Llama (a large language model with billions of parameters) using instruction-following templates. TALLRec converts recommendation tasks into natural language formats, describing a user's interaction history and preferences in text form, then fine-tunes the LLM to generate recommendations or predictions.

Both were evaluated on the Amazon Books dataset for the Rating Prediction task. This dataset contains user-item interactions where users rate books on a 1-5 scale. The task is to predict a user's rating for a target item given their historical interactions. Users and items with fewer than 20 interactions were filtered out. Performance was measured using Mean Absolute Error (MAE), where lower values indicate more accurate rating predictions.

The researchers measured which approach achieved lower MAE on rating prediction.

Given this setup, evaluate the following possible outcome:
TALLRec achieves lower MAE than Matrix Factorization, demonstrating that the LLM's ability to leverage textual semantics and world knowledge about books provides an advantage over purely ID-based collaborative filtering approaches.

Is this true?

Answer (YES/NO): YES